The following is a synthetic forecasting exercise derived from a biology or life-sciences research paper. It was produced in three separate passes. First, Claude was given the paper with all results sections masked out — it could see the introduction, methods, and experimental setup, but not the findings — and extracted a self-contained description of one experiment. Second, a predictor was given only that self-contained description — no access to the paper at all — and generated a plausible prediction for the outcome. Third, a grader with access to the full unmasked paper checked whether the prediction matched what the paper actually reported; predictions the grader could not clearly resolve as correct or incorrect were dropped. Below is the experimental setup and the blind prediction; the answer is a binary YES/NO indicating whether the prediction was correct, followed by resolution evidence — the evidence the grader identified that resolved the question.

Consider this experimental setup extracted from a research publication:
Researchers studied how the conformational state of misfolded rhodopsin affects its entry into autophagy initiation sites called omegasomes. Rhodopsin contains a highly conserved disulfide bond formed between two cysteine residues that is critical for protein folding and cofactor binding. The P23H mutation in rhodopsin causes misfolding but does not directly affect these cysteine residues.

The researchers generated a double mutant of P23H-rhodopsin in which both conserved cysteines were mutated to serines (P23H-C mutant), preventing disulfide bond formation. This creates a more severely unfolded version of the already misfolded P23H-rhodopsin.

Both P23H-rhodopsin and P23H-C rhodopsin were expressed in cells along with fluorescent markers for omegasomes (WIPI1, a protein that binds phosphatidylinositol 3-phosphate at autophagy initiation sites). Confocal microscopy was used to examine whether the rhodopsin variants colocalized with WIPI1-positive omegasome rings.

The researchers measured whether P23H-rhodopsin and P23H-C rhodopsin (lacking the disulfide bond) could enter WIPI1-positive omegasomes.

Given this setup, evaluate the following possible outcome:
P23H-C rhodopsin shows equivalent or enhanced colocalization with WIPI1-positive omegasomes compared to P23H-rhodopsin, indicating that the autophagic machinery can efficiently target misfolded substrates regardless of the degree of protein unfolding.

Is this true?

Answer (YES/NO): NO